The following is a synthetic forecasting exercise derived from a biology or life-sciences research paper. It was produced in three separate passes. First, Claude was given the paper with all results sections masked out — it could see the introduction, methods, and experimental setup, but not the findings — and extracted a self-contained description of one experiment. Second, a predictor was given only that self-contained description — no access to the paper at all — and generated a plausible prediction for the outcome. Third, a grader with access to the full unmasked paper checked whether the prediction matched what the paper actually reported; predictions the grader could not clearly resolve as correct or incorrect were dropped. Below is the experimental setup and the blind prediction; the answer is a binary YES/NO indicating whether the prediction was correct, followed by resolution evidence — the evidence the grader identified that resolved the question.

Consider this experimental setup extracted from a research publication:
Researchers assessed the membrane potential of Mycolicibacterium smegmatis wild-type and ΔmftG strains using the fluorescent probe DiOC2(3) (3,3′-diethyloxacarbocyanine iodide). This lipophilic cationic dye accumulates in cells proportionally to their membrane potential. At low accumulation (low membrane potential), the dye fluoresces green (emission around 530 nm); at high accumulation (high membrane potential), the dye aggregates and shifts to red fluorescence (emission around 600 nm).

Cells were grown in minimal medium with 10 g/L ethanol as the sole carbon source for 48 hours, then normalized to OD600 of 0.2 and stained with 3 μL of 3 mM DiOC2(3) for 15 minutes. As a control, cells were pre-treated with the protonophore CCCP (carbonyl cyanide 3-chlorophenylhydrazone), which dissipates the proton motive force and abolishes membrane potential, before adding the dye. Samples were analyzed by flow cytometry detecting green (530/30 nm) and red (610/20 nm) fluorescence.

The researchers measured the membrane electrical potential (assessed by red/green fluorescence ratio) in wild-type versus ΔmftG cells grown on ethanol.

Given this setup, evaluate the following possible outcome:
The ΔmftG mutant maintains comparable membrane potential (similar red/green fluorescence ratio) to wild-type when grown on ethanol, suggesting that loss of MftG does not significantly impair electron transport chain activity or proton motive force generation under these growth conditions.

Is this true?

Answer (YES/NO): YES